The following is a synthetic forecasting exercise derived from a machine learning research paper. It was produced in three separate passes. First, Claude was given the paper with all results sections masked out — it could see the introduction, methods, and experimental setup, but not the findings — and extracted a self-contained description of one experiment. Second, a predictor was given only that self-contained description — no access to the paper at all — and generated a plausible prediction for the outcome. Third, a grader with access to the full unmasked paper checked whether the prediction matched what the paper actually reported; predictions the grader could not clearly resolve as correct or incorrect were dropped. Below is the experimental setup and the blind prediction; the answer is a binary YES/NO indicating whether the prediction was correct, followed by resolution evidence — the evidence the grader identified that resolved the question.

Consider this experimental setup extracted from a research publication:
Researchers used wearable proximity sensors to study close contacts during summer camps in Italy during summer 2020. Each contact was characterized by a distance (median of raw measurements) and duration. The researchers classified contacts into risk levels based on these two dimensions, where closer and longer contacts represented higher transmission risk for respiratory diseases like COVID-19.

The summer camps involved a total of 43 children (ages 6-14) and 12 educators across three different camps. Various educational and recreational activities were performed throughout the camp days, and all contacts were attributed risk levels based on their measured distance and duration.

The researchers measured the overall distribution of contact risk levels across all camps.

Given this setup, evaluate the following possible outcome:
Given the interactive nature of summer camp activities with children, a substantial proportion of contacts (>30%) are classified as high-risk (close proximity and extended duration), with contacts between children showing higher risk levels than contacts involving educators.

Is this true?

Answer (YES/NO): NO